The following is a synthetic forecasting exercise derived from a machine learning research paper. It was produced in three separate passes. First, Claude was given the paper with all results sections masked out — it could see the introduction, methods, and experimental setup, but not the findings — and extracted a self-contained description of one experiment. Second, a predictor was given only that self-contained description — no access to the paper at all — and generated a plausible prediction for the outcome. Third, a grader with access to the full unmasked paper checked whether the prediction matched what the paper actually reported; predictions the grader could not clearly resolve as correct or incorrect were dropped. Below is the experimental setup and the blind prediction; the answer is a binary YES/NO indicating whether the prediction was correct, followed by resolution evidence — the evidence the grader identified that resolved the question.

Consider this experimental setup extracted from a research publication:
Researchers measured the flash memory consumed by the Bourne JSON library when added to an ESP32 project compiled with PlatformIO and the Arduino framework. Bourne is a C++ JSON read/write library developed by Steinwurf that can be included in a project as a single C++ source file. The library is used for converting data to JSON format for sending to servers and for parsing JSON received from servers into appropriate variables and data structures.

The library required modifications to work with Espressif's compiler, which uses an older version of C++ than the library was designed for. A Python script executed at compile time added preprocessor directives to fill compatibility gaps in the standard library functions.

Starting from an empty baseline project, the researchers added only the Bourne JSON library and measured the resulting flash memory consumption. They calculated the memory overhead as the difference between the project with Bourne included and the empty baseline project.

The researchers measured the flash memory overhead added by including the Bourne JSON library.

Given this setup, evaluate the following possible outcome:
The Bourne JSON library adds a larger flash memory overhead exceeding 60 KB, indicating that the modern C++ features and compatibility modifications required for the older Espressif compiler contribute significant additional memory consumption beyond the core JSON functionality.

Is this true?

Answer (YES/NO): YES